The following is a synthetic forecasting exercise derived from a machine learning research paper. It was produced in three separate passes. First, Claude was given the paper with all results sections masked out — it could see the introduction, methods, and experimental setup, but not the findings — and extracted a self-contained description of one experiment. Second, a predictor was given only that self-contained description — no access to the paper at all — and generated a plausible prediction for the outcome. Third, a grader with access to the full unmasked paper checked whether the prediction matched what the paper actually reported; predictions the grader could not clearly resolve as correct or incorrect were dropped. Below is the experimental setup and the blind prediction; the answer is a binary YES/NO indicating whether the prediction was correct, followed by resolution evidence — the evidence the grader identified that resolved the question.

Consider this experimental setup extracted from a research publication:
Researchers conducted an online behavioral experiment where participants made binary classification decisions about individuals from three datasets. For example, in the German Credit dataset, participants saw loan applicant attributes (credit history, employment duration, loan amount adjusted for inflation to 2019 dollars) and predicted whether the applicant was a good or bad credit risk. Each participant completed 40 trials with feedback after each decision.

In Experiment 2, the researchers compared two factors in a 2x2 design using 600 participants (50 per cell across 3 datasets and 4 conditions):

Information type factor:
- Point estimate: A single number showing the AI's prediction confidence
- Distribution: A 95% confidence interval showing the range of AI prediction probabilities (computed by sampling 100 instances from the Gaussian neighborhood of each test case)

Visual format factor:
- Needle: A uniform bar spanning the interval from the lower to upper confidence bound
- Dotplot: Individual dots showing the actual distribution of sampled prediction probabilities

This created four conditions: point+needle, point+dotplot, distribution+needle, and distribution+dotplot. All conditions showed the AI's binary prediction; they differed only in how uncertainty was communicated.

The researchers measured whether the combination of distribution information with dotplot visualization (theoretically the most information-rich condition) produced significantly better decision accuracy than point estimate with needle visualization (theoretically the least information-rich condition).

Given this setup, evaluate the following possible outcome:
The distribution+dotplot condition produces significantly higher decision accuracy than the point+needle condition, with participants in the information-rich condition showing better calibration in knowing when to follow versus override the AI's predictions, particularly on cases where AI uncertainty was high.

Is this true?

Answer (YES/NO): NO